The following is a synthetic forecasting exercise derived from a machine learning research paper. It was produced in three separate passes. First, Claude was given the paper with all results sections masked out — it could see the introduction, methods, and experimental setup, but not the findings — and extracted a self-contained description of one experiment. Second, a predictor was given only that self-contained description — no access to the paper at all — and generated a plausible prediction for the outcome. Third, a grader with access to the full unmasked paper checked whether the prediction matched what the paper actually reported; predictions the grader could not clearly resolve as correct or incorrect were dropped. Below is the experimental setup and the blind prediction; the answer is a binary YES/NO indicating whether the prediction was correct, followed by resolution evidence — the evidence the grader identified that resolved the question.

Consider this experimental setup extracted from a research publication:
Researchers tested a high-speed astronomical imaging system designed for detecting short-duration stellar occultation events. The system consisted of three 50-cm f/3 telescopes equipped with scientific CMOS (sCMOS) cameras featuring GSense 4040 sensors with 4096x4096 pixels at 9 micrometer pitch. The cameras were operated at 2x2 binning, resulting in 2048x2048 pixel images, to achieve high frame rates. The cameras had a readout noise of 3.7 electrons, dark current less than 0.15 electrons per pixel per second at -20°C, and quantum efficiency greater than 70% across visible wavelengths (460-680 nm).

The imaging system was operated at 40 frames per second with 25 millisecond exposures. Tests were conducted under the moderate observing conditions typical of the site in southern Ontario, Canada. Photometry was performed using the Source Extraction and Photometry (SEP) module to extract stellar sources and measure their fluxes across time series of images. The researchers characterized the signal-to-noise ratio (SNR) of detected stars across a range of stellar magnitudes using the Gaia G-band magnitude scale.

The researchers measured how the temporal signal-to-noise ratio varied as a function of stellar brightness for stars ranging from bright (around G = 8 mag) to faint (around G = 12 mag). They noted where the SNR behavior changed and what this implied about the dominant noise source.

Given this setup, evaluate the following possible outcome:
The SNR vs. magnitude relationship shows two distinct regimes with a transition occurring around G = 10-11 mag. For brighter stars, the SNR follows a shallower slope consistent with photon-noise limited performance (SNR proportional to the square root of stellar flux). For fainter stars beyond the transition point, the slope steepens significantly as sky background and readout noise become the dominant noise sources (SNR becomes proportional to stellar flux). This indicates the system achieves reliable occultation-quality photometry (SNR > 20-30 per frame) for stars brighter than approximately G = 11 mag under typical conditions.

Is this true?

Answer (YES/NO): NO